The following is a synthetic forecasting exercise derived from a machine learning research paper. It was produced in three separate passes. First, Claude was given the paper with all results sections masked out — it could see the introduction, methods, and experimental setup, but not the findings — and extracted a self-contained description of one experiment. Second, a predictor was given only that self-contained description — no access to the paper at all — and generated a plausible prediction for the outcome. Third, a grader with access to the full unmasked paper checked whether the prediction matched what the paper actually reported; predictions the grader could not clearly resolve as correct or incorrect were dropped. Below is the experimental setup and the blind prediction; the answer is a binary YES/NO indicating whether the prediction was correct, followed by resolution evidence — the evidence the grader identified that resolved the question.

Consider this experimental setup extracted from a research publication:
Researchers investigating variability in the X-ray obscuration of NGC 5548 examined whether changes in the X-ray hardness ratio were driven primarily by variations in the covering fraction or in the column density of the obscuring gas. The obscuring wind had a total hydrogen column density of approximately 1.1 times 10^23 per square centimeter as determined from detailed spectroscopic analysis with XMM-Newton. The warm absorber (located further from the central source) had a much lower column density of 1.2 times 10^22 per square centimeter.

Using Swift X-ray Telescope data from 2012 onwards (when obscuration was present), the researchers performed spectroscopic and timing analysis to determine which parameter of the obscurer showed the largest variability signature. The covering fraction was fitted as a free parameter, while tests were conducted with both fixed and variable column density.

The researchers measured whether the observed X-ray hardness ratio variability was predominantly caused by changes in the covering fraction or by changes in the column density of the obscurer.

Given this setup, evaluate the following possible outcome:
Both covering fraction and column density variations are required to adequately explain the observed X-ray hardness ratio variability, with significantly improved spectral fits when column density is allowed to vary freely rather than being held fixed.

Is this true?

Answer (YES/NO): NO